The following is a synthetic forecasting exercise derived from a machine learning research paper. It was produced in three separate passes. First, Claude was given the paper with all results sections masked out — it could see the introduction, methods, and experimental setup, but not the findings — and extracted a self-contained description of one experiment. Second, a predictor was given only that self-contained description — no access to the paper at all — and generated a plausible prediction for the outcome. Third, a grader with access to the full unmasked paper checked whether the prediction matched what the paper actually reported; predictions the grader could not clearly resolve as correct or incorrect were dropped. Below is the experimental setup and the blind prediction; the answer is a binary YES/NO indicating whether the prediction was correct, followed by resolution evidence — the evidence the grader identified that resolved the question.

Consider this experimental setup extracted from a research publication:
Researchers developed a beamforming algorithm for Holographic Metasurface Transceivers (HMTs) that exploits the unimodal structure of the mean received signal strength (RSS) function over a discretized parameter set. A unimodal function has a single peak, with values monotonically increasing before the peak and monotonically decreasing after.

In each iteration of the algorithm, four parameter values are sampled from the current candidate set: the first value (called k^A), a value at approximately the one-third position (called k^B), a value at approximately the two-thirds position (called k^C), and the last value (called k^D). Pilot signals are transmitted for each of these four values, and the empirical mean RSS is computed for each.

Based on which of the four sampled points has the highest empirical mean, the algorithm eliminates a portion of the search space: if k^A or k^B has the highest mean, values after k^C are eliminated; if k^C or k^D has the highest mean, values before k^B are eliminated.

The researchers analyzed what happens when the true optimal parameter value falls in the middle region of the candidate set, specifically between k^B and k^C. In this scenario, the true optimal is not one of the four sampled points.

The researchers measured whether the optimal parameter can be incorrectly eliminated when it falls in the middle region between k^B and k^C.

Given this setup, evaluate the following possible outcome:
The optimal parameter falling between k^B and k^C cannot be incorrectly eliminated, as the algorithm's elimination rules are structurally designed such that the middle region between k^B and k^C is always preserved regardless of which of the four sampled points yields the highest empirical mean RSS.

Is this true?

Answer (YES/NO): YES